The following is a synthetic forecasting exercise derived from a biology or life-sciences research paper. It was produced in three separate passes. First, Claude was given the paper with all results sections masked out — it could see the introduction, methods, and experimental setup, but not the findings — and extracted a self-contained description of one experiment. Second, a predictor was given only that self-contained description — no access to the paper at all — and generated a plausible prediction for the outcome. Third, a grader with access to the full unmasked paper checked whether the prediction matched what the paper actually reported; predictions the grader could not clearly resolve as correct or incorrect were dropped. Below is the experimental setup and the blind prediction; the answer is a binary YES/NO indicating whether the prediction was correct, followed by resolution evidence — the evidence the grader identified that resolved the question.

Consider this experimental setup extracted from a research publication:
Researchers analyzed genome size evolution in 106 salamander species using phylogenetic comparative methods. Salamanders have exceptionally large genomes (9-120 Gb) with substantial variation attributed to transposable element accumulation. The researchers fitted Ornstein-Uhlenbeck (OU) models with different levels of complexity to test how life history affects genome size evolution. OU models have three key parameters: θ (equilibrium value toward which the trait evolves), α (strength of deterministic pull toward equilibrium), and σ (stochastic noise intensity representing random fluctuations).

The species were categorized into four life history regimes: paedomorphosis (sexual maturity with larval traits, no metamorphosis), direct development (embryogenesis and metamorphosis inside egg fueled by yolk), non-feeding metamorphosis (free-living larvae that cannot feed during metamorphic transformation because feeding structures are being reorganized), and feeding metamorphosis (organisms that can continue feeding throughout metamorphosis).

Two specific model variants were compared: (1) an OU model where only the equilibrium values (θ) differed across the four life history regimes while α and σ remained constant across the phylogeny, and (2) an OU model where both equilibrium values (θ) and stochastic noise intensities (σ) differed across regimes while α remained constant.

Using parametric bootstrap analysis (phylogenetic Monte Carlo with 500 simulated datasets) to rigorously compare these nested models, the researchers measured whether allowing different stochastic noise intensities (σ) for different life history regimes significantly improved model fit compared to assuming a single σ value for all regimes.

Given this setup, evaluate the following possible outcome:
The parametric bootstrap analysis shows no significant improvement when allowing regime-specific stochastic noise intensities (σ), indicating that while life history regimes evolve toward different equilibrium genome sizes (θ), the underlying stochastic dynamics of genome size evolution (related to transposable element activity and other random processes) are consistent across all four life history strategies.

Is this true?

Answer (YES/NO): YES